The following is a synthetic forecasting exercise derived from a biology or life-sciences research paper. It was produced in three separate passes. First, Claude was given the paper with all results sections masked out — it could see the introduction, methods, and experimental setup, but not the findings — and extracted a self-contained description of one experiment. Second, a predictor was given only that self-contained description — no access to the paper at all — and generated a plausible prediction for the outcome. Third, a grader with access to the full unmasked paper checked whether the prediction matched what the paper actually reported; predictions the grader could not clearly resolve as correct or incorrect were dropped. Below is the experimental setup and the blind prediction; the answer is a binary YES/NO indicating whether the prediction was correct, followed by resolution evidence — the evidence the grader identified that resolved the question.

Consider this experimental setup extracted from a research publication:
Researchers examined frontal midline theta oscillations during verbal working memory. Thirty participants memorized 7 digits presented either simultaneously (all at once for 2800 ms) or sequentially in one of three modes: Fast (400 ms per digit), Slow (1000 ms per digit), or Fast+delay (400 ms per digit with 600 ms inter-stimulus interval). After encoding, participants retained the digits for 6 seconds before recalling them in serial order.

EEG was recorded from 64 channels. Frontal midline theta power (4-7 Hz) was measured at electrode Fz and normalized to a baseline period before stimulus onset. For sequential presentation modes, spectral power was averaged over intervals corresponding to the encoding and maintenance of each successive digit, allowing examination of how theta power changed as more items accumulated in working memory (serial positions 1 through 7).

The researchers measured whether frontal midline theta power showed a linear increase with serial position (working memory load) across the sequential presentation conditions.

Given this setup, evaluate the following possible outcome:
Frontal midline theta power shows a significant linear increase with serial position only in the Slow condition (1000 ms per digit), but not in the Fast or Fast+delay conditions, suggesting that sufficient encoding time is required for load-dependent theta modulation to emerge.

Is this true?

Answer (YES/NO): NO